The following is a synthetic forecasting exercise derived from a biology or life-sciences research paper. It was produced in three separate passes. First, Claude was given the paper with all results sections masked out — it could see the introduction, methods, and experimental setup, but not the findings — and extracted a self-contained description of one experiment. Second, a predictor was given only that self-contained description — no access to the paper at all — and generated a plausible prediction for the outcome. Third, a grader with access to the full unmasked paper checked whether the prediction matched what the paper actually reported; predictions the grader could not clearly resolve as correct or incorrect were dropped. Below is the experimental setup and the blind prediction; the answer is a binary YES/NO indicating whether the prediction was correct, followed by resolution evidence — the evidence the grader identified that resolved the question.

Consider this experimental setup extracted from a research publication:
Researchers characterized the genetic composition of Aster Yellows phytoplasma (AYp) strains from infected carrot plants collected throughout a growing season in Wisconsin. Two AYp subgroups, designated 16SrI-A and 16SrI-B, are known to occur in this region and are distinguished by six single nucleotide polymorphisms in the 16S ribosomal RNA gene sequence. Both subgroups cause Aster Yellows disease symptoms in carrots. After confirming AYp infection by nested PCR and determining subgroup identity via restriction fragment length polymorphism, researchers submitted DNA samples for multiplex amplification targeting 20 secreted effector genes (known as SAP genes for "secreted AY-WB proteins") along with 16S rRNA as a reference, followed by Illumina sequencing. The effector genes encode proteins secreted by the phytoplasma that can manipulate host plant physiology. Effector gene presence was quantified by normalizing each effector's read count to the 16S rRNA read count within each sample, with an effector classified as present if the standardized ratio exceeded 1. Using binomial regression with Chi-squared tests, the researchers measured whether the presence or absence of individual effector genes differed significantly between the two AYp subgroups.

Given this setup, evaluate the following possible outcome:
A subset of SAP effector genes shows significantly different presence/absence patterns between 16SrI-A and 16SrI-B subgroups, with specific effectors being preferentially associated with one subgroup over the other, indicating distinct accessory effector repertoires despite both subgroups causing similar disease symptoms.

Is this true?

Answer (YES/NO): YES